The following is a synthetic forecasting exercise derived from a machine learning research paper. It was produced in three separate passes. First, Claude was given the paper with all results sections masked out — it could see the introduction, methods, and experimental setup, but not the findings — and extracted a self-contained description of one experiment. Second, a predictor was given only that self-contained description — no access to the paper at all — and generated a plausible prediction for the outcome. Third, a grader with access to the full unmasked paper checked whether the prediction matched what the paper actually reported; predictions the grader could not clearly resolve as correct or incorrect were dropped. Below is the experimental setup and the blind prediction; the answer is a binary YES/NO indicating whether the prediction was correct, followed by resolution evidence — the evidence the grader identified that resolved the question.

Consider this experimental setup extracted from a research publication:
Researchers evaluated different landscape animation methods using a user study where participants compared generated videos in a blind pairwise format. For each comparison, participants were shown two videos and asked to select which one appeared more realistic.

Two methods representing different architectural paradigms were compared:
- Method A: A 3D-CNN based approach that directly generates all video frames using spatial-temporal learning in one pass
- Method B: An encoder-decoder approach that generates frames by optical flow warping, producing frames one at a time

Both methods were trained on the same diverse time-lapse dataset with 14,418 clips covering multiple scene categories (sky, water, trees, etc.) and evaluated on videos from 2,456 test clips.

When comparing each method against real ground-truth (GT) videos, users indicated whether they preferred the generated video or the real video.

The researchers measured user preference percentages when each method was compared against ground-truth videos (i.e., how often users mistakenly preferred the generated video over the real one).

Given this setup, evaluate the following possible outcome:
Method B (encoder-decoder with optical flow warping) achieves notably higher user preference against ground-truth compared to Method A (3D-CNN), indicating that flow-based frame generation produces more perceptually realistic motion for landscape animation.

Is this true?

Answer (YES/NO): YES